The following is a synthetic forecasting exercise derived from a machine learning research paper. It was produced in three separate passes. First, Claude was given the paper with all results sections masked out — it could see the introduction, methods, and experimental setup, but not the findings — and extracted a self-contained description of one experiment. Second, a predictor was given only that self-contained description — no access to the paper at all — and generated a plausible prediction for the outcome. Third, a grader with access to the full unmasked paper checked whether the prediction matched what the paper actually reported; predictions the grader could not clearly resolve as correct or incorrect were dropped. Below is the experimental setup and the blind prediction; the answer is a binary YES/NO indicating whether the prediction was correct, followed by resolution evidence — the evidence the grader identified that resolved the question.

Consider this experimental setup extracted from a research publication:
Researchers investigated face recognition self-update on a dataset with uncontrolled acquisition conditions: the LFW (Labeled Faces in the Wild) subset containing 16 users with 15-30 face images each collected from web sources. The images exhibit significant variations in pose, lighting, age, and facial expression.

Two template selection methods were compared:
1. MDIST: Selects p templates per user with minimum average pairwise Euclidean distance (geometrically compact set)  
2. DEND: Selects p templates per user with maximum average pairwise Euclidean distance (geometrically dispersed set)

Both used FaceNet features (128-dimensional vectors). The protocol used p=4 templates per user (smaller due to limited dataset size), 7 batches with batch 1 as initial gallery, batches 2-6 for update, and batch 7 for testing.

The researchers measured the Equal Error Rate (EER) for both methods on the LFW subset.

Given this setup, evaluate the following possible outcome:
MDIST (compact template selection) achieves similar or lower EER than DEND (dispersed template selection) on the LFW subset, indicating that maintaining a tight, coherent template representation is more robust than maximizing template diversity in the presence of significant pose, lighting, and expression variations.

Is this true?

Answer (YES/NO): YES